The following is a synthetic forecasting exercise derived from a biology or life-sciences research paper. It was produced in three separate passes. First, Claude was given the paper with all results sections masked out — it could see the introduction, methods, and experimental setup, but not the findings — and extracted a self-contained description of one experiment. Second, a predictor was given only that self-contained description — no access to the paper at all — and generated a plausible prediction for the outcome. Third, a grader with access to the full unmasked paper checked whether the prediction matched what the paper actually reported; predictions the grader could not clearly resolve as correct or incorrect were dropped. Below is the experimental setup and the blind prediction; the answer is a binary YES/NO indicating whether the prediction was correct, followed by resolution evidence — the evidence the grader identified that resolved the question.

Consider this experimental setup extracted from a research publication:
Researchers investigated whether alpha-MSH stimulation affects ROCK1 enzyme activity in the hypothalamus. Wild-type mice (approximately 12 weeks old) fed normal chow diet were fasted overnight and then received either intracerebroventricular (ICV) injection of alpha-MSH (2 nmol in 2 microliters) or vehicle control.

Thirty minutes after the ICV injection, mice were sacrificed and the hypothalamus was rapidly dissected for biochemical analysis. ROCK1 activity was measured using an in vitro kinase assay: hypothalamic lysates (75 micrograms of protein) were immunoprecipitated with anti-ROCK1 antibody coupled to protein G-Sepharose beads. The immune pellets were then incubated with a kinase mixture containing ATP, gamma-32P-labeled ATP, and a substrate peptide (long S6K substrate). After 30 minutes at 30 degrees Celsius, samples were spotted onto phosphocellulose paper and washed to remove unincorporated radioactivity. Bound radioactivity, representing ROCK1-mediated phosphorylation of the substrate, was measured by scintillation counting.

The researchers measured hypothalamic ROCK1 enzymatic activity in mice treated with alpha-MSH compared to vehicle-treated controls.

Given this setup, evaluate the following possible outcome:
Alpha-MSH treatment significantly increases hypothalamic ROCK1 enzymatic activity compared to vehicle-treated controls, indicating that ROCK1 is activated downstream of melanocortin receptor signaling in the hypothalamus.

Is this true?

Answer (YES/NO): YES